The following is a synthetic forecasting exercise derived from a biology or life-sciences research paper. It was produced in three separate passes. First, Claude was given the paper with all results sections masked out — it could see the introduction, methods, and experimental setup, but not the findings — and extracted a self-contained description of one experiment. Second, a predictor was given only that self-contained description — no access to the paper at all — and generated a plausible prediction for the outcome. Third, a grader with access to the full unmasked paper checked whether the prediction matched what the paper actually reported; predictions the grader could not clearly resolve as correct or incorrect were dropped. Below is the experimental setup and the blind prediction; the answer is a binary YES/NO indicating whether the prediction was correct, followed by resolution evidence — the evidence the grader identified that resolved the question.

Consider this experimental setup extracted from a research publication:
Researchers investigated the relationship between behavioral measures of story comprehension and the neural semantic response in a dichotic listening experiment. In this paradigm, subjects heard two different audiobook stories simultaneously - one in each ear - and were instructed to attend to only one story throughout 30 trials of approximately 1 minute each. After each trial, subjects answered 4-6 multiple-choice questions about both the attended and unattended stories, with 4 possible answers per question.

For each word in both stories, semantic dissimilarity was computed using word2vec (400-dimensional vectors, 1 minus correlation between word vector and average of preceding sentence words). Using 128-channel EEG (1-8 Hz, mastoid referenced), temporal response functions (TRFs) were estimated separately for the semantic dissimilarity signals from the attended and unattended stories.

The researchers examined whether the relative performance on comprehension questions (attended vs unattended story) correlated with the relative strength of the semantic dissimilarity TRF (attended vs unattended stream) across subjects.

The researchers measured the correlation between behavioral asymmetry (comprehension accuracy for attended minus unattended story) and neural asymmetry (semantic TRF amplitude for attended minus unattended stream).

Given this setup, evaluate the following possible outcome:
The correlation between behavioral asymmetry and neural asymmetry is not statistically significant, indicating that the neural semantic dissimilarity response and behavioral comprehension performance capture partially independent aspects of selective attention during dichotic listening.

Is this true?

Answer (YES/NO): YES